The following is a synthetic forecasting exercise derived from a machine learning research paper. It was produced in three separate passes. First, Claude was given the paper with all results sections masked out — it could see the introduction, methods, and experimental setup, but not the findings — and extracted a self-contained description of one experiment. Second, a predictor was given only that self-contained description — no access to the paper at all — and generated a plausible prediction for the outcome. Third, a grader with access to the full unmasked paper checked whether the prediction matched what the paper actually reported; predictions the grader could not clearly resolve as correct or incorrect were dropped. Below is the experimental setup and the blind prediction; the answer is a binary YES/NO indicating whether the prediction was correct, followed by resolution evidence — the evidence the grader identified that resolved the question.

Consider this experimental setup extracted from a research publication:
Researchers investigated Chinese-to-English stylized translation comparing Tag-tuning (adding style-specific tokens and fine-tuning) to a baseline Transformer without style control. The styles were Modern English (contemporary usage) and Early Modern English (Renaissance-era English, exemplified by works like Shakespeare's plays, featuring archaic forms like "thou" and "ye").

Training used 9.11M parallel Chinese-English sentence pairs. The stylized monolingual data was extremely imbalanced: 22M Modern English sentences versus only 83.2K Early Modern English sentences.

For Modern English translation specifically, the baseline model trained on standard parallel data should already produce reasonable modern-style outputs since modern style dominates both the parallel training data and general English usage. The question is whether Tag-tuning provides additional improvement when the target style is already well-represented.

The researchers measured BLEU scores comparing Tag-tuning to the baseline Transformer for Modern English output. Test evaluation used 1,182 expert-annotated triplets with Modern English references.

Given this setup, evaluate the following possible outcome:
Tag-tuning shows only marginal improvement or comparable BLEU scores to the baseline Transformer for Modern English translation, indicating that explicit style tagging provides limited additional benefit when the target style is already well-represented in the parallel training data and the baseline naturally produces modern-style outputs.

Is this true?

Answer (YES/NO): YES